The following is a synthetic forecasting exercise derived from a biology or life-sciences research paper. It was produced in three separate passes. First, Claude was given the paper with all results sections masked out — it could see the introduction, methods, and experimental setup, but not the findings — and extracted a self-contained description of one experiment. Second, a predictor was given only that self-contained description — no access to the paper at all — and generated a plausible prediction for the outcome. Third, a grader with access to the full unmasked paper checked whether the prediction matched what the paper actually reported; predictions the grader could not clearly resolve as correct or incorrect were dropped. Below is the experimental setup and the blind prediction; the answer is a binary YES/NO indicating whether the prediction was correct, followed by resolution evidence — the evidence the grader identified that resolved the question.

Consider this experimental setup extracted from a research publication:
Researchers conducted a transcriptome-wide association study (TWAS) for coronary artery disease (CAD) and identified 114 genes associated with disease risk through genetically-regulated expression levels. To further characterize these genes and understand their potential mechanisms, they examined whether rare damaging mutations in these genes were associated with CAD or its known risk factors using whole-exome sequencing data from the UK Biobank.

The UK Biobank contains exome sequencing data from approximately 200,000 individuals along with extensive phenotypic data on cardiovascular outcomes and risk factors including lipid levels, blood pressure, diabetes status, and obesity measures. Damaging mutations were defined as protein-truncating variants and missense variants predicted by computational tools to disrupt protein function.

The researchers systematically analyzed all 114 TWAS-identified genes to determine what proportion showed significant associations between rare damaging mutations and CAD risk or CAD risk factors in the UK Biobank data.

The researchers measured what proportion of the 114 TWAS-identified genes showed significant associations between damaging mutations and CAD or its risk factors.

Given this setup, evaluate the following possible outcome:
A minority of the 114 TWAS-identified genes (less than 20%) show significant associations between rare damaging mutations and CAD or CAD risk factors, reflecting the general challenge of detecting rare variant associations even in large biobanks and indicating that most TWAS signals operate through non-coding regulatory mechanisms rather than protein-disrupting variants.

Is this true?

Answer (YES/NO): NO